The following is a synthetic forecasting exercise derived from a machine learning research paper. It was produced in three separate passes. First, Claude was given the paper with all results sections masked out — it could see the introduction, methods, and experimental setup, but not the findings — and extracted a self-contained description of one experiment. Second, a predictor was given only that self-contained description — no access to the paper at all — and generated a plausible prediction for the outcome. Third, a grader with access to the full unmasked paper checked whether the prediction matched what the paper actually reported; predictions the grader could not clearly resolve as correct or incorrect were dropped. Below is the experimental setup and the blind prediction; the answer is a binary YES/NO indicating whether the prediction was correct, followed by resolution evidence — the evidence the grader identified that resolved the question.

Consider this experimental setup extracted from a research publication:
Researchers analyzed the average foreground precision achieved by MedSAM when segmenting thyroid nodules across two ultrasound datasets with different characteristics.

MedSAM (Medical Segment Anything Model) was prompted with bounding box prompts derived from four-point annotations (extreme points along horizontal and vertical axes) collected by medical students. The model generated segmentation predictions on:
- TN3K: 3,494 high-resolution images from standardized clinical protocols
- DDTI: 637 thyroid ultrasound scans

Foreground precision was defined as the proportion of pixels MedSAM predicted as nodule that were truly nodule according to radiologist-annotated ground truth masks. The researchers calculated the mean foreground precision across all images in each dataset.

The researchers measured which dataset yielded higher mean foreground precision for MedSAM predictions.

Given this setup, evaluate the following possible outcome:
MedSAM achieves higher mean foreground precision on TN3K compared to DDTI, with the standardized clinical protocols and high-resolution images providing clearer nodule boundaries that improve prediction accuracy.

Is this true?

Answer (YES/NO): NO